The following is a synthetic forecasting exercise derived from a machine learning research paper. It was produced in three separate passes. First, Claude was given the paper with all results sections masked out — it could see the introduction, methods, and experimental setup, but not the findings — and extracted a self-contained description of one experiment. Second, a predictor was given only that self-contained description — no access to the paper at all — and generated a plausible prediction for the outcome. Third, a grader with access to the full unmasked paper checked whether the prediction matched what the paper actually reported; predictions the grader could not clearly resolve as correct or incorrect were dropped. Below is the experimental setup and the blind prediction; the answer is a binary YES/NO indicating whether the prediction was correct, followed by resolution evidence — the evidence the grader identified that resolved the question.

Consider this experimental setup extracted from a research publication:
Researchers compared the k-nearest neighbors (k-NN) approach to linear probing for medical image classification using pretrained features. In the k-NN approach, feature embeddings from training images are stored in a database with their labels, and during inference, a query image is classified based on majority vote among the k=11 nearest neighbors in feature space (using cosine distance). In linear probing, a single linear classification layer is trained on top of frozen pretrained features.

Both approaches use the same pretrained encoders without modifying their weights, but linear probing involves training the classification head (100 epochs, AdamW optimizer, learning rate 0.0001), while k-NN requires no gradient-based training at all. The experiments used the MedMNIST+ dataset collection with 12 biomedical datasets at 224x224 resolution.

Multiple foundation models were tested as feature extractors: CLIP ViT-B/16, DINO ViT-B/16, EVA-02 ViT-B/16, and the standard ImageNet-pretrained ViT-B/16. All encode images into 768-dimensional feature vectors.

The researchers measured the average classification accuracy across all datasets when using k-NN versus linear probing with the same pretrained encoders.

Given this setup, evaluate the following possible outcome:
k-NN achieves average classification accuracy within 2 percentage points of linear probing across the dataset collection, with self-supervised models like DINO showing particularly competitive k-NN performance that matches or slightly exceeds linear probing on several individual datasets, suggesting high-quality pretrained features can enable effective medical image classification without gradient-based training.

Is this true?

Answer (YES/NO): NO